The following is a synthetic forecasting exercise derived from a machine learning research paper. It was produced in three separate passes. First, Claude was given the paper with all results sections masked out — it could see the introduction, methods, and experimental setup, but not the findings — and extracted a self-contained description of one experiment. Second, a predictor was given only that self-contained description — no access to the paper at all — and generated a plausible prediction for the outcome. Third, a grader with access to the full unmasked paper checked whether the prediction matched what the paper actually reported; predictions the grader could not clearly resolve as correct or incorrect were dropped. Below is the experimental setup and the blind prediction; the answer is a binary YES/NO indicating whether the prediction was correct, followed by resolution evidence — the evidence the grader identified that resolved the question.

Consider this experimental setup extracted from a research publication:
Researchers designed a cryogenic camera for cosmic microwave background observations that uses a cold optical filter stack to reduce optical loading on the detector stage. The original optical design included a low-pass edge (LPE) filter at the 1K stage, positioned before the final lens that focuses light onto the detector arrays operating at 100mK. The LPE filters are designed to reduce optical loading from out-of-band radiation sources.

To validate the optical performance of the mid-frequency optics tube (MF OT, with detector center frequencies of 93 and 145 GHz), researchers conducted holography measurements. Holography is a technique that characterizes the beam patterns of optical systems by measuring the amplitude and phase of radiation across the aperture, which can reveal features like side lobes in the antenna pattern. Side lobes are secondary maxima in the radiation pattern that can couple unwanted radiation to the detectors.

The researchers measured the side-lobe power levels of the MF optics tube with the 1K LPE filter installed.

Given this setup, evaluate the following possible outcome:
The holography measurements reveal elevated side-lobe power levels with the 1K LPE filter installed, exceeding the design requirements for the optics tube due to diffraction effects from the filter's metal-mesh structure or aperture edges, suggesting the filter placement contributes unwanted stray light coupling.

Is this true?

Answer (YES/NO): NO